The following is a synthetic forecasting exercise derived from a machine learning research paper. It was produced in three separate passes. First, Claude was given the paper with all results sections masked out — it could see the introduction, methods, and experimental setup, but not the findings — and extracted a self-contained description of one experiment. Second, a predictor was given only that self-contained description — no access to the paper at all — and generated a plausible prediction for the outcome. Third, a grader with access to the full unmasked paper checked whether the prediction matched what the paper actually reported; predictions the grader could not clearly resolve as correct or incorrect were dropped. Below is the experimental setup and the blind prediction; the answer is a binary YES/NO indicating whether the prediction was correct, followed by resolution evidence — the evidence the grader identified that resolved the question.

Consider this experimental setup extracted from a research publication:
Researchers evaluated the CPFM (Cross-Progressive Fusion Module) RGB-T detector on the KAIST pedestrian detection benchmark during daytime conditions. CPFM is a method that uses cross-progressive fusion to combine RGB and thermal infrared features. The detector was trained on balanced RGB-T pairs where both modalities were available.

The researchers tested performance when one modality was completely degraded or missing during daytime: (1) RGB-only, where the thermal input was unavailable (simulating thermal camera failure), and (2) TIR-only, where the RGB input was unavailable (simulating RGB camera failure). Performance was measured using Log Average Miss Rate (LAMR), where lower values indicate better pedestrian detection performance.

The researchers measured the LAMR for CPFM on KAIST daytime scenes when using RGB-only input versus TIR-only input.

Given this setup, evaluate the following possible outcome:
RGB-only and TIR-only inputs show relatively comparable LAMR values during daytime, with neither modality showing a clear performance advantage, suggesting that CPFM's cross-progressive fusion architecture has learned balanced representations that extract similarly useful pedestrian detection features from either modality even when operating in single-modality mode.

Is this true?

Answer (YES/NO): NO